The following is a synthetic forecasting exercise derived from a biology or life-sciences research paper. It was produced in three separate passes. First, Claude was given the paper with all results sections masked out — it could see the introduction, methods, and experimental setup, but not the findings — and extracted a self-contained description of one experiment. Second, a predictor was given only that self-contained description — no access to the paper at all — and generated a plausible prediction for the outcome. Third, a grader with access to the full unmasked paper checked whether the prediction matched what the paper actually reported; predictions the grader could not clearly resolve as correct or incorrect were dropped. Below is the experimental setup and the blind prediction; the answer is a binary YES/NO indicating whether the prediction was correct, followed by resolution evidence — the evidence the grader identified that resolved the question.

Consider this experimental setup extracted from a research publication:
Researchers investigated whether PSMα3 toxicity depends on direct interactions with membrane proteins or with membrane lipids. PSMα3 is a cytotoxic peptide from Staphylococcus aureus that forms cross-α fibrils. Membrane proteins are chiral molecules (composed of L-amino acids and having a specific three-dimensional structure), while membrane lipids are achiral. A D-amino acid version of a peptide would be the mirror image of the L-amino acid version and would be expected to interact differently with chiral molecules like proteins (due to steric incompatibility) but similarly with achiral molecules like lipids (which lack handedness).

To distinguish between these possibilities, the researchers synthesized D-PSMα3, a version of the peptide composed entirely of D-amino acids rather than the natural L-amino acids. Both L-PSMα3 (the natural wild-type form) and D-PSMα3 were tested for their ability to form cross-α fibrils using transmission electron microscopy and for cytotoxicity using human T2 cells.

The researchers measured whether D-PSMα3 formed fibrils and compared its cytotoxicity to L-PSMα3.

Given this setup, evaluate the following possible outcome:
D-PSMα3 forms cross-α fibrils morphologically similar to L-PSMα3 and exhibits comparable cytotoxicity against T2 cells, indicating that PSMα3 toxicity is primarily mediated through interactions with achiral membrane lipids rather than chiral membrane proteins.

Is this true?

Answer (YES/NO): YES